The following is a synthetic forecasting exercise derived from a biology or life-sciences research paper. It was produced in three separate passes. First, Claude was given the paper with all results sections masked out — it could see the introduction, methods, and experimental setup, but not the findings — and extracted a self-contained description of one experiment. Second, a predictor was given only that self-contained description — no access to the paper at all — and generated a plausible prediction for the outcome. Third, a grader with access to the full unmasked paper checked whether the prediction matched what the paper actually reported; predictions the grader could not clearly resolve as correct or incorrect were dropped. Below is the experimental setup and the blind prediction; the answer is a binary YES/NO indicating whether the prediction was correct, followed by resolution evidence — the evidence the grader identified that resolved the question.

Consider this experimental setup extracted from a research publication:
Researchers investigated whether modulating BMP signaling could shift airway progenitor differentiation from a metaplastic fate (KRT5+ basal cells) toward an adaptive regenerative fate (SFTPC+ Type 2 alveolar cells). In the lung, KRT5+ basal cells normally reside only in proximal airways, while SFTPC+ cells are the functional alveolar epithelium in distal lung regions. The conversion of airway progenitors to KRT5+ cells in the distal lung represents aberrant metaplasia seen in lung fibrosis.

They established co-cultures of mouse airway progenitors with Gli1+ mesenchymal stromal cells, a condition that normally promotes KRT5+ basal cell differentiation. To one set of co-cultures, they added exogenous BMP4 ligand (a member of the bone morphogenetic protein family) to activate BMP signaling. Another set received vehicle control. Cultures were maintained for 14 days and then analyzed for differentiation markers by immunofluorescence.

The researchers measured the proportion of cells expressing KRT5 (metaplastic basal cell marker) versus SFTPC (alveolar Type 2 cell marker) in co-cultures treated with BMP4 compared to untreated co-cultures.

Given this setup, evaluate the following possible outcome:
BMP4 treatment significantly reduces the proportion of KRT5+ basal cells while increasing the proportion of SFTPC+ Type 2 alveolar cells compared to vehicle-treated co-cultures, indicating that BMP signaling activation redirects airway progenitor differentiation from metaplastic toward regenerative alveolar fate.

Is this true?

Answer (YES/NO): YES